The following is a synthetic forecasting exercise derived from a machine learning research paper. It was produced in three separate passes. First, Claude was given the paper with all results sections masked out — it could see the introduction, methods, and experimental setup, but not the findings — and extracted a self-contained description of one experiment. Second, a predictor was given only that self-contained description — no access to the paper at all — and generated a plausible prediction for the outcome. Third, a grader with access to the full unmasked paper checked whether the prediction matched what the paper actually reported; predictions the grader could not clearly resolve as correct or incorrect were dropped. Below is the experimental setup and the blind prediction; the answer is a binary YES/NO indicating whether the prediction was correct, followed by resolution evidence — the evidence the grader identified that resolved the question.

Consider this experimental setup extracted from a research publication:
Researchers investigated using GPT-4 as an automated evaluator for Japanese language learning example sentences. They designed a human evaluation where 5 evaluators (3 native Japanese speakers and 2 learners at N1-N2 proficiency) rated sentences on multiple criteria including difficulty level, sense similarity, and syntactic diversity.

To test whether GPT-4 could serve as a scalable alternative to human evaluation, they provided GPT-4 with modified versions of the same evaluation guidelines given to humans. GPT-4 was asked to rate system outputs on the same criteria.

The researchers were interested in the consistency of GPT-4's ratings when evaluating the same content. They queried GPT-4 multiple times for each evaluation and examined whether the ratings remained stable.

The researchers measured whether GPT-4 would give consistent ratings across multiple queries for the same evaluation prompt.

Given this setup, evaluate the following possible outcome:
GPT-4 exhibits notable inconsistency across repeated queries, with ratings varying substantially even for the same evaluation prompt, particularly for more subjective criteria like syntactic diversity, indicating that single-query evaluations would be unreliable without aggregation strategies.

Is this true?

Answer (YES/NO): NO